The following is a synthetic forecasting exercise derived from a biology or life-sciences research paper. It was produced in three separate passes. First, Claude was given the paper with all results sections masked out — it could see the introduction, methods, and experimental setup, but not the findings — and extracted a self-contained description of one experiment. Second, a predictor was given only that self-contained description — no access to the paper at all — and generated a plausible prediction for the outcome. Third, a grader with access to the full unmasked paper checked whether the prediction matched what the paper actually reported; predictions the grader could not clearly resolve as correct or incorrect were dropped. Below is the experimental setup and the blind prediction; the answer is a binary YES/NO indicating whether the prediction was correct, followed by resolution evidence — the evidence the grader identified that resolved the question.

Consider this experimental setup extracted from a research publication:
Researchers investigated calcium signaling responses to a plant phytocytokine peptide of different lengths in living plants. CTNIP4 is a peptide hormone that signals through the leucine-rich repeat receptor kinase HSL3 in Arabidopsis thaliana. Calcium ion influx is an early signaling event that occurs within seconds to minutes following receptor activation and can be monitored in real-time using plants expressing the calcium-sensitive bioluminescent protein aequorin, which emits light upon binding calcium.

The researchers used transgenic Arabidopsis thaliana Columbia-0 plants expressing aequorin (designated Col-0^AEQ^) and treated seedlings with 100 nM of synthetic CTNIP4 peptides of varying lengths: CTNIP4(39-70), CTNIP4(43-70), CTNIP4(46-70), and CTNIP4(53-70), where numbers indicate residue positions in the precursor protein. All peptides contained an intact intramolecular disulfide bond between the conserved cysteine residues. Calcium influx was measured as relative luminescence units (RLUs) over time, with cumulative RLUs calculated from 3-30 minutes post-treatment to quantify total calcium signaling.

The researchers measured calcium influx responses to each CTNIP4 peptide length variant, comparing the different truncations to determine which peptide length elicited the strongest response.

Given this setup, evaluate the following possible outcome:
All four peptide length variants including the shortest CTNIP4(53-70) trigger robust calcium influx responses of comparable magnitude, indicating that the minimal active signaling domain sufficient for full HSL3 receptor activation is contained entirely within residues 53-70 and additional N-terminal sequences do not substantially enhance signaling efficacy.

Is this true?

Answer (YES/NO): NO